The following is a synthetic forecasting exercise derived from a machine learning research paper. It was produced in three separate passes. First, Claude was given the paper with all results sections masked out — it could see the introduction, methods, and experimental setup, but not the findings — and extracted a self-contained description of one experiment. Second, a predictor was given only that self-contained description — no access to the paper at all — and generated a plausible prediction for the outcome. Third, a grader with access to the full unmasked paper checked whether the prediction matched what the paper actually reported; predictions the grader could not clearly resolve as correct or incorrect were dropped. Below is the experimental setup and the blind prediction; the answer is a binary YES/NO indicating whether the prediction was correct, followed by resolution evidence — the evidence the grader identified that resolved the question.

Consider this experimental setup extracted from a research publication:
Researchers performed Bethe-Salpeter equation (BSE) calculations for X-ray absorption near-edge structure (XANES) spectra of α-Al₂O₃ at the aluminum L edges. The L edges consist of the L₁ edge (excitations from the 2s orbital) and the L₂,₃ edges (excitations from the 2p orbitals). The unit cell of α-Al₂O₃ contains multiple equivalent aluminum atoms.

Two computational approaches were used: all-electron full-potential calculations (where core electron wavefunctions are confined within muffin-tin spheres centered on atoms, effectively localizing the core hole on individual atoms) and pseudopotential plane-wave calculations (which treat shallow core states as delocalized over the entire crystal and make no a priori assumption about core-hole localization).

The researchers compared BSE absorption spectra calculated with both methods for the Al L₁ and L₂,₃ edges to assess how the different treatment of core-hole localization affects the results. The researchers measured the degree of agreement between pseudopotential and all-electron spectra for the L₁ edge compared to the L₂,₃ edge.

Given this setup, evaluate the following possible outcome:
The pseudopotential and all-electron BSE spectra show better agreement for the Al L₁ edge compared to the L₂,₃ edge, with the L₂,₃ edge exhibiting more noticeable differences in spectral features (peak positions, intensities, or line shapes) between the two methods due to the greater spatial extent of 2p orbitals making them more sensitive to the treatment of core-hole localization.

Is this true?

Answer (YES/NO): NO